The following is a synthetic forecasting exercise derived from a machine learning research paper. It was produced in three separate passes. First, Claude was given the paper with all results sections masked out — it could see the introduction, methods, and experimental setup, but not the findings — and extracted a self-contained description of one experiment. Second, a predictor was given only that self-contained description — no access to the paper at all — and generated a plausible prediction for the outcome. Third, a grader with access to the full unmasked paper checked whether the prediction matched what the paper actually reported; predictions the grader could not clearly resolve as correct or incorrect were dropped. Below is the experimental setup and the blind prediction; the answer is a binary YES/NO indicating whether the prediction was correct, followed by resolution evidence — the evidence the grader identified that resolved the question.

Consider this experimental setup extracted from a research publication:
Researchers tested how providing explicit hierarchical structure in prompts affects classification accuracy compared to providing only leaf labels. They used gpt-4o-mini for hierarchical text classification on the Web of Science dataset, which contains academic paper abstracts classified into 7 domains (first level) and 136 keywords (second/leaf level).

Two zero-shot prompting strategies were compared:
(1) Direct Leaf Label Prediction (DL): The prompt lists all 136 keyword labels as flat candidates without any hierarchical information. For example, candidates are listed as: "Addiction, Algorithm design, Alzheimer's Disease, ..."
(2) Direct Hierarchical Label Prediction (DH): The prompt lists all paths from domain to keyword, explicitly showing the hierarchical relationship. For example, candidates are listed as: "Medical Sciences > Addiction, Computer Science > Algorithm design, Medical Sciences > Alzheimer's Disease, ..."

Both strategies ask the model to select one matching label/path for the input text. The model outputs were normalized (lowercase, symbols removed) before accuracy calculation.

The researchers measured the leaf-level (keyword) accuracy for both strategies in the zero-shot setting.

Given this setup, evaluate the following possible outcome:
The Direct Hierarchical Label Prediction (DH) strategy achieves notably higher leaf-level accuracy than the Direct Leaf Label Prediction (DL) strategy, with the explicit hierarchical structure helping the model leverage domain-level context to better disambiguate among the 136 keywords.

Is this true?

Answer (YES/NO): NO